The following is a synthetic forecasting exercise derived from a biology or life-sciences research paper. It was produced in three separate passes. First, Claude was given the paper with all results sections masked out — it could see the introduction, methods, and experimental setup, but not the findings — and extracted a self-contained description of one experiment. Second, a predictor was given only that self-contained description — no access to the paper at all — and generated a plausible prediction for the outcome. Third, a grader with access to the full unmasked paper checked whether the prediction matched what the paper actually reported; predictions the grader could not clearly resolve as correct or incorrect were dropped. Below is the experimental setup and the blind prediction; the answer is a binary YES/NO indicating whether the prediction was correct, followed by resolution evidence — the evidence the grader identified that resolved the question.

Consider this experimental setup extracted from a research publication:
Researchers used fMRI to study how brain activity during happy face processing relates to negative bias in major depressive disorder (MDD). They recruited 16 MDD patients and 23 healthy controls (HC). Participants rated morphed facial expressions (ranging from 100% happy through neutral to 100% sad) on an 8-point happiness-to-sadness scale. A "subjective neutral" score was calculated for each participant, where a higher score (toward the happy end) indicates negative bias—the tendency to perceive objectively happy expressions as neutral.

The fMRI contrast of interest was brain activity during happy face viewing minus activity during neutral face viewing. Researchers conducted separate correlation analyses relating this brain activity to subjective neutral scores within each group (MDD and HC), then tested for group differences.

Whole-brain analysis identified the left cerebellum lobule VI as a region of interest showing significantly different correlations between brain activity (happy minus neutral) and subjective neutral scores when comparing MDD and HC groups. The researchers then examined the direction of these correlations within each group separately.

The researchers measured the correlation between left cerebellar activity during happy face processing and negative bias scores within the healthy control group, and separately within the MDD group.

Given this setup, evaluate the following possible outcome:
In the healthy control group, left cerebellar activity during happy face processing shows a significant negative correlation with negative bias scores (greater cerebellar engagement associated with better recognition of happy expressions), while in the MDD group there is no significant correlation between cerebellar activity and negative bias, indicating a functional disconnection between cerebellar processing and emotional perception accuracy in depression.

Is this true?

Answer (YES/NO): NO